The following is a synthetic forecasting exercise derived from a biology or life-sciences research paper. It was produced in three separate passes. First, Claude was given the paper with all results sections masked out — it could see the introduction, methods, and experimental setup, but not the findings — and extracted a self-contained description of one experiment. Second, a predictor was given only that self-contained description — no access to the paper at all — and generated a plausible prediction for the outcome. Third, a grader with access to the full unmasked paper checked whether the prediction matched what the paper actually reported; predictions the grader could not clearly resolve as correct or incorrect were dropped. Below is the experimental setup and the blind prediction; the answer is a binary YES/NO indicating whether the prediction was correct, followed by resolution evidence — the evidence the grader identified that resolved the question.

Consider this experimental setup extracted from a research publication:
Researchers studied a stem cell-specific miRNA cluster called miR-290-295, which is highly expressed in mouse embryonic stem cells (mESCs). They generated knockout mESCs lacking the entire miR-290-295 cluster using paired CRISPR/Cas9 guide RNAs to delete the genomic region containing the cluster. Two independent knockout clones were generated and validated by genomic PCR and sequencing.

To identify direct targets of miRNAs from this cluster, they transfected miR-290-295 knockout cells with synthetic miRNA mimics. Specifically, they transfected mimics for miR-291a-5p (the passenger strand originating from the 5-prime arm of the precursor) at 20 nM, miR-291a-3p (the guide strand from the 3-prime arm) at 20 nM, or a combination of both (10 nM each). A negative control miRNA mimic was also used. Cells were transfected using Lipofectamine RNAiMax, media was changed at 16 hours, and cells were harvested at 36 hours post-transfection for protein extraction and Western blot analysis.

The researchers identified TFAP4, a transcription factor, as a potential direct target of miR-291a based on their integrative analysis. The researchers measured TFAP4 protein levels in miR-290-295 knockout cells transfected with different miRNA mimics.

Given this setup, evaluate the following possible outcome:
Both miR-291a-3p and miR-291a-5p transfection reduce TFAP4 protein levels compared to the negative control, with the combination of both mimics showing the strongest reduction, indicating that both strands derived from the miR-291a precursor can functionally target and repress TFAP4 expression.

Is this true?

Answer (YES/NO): YES